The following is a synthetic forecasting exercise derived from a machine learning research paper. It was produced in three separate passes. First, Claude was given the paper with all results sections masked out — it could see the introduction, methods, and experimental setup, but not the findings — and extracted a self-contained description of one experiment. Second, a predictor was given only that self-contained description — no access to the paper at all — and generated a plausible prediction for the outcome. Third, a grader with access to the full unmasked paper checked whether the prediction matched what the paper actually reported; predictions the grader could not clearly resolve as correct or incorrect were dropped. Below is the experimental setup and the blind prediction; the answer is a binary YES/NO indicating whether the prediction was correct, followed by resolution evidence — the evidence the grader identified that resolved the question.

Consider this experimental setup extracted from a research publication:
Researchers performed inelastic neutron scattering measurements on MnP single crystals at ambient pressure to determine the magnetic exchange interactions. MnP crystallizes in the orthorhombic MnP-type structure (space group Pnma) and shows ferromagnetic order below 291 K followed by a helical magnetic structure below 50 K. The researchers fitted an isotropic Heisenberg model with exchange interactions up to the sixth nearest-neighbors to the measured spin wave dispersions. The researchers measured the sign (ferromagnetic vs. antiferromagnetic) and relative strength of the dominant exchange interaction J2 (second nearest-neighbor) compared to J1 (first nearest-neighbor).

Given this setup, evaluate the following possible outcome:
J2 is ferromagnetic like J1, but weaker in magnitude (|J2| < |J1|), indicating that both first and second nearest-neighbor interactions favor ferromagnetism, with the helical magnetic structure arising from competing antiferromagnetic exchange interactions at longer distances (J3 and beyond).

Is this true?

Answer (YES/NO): NO